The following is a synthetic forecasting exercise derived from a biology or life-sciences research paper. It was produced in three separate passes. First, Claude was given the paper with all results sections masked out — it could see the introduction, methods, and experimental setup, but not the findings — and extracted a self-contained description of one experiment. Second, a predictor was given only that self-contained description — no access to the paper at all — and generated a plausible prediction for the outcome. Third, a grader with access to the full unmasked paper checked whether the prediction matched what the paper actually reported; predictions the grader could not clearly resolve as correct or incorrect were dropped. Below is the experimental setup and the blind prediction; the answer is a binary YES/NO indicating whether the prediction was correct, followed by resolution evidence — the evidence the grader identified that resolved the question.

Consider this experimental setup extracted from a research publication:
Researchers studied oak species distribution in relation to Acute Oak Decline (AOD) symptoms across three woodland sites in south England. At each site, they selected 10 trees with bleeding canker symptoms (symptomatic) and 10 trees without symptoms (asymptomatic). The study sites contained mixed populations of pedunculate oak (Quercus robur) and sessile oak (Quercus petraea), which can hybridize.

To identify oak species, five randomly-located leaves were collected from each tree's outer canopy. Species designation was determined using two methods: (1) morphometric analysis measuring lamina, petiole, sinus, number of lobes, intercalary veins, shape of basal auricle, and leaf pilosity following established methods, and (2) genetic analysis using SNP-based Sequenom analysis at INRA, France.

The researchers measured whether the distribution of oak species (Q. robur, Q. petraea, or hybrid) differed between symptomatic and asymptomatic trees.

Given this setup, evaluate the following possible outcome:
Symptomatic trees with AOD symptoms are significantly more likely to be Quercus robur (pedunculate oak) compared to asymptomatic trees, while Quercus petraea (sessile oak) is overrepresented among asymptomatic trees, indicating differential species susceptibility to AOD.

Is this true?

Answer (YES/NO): NO